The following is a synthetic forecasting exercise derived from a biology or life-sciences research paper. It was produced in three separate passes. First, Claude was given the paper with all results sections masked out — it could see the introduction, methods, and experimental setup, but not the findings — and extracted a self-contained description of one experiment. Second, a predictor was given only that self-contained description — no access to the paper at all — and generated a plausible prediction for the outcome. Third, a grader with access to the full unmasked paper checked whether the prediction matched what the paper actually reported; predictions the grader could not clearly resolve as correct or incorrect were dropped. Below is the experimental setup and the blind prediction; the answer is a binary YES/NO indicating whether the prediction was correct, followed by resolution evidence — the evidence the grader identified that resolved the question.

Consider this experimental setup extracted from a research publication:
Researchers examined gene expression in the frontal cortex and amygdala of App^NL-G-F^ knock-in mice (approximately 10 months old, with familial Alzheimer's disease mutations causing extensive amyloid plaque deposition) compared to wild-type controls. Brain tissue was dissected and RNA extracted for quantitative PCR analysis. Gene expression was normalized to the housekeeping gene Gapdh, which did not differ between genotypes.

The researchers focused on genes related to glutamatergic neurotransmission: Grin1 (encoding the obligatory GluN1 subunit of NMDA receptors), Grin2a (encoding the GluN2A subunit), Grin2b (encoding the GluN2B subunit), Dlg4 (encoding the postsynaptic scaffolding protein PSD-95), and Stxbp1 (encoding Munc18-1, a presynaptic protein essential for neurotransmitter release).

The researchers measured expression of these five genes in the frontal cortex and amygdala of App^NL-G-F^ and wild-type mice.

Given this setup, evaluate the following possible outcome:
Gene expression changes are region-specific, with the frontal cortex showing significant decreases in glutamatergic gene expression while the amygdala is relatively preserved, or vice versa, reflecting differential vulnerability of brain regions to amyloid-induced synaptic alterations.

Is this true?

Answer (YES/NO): YES